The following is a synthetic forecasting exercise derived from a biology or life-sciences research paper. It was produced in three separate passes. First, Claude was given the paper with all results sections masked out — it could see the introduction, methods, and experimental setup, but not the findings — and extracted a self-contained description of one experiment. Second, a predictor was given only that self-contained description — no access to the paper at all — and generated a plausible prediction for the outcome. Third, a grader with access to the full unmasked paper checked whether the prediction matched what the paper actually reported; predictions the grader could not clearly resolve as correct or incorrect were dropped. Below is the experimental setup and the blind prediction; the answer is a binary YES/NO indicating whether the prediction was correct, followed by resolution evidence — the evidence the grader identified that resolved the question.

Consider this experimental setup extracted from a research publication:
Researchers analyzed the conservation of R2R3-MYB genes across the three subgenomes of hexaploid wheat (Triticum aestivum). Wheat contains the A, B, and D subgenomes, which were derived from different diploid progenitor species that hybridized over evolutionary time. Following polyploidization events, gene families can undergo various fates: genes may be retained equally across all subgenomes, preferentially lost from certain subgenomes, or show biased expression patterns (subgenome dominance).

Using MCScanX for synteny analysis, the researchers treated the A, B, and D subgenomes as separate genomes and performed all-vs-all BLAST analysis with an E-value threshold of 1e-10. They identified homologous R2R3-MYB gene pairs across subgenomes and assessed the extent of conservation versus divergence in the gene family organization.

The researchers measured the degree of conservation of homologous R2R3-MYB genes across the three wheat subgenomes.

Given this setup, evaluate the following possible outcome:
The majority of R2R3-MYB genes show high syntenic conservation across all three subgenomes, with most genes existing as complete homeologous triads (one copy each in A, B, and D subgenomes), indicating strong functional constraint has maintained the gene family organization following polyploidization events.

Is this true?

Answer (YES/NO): YES